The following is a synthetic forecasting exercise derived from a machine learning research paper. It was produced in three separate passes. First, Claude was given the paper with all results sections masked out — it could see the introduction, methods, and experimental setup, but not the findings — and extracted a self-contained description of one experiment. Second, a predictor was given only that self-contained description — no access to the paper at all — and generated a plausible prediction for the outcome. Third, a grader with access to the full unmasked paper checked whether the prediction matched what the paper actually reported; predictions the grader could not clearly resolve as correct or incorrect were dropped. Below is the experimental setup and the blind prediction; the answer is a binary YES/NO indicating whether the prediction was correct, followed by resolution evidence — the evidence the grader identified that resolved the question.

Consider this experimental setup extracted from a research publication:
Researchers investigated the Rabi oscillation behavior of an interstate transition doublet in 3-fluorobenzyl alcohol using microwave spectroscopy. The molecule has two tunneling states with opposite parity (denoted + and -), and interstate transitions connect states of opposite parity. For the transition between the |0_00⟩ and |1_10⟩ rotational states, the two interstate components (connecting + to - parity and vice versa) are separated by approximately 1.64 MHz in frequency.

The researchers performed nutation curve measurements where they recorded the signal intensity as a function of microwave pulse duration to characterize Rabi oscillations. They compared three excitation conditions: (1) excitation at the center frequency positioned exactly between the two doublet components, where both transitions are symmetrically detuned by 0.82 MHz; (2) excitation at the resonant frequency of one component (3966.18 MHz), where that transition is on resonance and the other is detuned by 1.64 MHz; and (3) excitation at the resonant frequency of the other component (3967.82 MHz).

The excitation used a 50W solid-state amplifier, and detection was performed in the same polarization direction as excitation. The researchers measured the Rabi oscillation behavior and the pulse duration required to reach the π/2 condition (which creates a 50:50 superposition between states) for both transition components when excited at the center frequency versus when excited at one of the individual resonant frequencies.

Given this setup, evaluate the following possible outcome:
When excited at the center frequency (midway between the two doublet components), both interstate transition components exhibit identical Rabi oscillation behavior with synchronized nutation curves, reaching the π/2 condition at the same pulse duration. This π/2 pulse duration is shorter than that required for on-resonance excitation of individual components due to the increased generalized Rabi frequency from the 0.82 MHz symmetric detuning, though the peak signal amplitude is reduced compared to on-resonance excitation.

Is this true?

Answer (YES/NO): NO